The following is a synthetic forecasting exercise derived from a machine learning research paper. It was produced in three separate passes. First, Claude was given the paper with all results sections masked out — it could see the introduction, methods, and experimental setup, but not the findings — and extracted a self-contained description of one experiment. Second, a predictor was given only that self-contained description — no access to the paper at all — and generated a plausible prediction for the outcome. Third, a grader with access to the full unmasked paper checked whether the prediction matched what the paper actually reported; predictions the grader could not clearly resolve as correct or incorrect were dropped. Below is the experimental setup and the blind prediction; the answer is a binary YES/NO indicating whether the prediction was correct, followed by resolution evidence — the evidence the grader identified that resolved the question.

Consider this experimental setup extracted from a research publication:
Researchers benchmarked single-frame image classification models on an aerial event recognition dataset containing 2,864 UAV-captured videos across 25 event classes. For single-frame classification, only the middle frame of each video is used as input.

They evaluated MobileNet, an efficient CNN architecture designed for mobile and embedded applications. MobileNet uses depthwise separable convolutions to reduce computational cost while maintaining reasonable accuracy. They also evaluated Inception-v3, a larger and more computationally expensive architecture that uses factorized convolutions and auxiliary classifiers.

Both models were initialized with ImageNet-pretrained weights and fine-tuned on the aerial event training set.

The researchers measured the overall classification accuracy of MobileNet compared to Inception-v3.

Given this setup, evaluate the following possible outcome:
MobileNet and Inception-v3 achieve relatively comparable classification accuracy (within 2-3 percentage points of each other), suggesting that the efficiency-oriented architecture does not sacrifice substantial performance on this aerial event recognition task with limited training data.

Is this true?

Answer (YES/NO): YES